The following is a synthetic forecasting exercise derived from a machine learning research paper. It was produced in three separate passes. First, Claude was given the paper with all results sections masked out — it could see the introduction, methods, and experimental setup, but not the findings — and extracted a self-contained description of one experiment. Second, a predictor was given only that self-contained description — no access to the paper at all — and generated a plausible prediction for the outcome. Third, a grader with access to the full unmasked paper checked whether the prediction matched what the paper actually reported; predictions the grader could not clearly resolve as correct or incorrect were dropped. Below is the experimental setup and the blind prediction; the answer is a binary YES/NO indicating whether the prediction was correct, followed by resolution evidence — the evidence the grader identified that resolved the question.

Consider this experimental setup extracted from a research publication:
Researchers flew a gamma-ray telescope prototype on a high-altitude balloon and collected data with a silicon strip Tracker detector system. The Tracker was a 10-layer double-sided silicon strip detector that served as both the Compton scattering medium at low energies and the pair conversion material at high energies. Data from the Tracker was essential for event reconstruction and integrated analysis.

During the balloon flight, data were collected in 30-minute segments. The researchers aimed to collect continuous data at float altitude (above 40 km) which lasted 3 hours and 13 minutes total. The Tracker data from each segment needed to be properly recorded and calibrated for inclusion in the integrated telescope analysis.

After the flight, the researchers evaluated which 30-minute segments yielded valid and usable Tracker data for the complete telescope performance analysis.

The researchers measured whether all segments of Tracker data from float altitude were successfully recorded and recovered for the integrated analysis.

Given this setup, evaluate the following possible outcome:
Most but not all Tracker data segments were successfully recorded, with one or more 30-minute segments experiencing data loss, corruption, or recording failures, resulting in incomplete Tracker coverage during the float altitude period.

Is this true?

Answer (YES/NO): YES